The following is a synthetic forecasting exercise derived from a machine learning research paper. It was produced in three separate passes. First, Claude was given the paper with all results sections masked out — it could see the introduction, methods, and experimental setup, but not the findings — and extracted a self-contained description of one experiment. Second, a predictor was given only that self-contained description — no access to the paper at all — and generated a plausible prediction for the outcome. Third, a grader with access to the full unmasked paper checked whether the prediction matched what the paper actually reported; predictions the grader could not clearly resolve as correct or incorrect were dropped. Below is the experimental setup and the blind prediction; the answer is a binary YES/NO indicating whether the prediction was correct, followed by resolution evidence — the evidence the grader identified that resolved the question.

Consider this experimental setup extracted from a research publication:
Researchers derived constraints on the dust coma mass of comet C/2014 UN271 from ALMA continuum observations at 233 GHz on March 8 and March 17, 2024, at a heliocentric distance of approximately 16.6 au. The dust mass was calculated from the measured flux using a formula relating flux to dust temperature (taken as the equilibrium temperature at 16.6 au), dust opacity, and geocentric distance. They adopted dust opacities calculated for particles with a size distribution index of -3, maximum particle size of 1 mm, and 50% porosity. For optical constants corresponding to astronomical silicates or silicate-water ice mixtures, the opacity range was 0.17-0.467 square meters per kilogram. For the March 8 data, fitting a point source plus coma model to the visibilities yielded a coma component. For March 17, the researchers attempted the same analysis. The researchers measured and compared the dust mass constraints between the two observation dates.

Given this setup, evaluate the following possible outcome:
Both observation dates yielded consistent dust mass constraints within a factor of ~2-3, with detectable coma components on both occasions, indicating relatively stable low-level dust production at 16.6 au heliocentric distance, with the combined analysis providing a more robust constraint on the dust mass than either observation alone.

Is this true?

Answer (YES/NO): NO